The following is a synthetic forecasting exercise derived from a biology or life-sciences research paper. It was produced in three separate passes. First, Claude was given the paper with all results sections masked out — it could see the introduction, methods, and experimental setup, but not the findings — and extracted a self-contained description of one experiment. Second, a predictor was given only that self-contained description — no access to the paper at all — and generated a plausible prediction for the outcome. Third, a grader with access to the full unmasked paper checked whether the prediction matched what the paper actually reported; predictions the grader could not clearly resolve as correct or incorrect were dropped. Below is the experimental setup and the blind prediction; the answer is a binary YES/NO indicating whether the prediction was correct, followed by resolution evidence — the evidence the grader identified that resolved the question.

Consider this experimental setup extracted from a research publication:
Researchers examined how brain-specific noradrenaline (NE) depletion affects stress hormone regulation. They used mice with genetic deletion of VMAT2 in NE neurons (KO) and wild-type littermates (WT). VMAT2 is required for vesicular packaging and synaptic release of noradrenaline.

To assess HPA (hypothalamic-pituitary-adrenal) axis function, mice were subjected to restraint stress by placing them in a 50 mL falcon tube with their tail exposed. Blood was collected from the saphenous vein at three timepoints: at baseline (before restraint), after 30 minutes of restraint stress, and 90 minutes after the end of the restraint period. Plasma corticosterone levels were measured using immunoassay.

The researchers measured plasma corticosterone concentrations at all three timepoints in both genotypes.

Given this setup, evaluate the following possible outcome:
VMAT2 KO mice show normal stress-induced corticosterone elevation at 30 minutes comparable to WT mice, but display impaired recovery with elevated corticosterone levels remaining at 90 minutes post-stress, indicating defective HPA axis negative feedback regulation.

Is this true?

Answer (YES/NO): NO